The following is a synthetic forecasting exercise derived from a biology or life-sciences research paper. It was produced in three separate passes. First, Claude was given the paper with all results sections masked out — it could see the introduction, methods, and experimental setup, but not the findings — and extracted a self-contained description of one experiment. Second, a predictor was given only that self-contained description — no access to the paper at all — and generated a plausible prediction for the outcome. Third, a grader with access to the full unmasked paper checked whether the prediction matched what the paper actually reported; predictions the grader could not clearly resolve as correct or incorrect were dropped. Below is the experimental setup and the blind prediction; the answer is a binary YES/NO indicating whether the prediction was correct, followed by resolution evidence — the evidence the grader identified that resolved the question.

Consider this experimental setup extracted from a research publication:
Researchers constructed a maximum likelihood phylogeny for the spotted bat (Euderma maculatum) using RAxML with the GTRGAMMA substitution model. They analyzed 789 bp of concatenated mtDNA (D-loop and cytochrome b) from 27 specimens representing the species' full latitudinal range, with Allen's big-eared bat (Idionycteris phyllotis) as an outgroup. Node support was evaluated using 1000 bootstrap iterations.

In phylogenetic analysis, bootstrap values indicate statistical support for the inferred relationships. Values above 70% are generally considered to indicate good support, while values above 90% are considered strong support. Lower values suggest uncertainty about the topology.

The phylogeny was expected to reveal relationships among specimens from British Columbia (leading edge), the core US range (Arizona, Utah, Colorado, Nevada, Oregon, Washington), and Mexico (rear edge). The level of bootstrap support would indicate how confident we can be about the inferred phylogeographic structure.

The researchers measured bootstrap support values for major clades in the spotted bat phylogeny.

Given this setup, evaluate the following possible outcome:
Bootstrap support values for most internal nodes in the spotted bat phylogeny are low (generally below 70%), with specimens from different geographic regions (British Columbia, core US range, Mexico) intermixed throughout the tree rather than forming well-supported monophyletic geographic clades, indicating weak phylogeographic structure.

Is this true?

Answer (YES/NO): NO